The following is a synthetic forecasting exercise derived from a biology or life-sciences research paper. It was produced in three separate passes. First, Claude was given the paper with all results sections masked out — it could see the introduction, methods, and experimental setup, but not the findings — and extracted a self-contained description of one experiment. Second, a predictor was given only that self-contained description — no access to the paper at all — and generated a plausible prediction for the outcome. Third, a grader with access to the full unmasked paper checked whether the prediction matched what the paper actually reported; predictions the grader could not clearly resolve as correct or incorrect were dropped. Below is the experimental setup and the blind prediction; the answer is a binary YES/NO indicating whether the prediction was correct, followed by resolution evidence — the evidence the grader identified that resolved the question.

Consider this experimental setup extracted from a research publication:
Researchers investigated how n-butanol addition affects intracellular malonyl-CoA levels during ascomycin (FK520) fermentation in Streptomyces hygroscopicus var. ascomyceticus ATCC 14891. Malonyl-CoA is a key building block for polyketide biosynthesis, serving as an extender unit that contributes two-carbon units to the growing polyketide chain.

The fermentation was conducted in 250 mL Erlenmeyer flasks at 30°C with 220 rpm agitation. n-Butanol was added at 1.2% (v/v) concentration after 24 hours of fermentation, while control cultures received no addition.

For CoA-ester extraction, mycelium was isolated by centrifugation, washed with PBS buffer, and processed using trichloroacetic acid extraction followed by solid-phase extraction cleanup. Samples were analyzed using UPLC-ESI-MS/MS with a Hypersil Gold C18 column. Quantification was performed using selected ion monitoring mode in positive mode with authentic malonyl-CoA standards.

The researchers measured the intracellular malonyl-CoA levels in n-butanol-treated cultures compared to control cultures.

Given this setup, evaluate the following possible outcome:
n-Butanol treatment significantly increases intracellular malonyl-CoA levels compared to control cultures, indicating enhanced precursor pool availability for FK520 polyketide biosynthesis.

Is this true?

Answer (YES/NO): YES